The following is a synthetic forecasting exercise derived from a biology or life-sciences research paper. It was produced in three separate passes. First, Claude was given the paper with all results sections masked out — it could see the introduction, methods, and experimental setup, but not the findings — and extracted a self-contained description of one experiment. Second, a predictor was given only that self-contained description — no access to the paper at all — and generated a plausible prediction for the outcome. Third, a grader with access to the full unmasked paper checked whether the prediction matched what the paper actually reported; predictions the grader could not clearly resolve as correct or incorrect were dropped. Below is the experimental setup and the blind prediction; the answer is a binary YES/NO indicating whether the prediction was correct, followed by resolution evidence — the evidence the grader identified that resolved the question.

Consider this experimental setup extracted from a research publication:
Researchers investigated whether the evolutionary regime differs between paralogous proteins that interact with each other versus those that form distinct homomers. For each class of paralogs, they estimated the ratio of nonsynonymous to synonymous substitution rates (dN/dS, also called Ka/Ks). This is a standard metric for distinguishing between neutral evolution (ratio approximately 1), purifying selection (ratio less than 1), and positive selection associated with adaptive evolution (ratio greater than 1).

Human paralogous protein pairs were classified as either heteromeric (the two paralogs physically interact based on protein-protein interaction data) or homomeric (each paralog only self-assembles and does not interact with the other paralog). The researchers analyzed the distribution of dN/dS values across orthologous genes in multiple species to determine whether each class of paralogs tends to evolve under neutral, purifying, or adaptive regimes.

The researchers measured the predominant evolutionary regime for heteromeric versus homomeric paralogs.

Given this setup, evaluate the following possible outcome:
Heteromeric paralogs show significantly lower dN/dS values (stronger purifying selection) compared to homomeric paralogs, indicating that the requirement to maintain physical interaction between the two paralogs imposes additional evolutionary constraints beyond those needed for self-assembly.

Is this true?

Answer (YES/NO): NO